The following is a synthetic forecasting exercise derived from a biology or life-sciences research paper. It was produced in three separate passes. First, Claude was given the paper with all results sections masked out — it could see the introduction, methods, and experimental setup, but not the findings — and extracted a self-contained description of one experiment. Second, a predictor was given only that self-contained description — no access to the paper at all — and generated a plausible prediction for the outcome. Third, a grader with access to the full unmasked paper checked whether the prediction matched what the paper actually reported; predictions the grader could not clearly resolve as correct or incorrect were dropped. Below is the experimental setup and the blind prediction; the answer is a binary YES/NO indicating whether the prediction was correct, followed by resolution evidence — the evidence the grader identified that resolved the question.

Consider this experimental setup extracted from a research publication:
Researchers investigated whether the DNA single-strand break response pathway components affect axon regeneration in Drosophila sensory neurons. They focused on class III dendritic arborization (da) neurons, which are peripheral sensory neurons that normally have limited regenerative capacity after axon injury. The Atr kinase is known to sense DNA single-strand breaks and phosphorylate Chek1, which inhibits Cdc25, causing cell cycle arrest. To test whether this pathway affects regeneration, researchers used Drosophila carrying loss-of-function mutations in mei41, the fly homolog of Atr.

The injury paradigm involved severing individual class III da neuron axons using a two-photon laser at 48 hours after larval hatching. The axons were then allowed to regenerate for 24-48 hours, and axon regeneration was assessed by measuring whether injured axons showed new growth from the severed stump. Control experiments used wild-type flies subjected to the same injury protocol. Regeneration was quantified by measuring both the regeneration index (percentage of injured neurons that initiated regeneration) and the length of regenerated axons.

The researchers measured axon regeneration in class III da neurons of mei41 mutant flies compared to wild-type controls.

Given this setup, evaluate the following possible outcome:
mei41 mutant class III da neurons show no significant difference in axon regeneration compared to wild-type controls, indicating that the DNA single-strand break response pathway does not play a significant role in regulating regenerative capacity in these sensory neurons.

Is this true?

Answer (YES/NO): NO